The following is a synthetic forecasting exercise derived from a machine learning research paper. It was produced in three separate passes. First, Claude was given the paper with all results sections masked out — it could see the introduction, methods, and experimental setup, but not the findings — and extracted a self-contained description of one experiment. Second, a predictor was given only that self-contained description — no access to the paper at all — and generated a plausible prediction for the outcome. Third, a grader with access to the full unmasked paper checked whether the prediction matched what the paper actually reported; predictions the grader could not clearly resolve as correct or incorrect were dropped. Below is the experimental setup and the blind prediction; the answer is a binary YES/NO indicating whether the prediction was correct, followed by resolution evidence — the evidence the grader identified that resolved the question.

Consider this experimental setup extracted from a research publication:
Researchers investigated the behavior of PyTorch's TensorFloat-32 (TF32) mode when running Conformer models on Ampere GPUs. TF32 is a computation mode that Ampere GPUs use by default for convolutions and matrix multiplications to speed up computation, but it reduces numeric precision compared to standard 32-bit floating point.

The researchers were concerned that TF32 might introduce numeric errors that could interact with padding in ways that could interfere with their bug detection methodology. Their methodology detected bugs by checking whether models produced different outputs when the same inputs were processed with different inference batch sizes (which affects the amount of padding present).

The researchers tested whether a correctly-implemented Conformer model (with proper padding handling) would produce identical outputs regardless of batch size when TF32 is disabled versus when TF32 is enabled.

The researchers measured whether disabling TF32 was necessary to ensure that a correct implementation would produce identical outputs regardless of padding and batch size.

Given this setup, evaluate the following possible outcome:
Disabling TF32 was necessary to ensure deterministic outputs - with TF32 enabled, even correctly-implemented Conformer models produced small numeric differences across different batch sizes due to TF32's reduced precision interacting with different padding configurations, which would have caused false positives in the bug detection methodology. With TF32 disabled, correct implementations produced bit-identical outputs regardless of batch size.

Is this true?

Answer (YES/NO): YES